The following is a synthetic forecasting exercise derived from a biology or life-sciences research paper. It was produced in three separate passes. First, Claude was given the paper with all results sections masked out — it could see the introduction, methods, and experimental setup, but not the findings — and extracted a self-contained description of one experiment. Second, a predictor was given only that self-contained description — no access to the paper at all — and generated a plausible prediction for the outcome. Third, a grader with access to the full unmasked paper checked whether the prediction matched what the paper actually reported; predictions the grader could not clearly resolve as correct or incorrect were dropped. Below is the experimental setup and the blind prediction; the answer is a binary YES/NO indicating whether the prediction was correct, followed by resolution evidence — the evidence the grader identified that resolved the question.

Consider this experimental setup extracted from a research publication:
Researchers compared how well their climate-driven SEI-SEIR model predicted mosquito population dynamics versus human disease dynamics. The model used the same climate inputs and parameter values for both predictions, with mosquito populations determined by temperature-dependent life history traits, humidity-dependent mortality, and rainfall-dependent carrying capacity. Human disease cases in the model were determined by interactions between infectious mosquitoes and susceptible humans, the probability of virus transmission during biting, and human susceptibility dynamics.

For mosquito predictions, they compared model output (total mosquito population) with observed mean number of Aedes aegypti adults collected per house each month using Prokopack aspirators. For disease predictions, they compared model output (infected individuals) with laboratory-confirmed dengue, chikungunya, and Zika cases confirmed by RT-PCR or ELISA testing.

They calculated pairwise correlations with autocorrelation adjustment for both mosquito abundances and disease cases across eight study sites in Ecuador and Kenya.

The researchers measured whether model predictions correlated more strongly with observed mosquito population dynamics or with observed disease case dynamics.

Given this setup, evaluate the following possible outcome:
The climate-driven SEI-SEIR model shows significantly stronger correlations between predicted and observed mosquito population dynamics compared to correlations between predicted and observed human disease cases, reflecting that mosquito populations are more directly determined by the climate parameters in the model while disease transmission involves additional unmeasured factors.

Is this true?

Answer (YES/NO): NO